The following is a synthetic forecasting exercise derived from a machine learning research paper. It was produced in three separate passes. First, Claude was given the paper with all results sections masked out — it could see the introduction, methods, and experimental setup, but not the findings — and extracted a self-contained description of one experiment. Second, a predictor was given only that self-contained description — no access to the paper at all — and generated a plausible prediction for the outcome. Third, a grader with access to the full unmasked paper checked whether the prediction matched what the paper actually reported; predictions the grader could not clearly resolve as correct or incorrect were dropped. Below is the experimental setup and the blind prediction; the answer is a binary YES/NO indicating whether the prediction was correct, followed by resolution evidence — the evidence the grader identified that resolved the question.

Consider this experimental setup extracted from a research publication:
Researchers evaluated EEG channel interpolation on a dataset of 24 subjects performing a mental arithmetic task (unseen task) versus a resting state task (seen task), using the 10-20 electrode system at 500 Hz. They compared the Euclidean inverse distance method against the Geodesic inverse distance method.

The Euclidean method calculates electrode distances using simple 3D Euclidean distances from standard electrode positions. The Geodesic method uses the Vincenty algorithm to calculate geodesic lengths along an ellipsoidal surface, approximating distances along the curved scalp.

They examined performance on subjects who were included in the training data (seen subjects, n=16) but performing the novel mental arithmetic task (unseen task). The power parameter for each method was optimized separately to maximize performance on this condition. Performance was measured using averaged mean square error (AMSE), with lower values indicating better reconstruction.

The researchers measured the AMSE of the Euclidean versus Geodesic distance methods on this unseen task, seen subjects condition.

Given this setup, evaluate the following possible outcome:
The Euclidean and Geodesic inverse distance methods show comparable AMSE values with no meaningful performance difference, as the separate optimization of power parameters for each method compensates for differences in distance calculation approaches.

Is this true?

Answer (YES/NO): NO